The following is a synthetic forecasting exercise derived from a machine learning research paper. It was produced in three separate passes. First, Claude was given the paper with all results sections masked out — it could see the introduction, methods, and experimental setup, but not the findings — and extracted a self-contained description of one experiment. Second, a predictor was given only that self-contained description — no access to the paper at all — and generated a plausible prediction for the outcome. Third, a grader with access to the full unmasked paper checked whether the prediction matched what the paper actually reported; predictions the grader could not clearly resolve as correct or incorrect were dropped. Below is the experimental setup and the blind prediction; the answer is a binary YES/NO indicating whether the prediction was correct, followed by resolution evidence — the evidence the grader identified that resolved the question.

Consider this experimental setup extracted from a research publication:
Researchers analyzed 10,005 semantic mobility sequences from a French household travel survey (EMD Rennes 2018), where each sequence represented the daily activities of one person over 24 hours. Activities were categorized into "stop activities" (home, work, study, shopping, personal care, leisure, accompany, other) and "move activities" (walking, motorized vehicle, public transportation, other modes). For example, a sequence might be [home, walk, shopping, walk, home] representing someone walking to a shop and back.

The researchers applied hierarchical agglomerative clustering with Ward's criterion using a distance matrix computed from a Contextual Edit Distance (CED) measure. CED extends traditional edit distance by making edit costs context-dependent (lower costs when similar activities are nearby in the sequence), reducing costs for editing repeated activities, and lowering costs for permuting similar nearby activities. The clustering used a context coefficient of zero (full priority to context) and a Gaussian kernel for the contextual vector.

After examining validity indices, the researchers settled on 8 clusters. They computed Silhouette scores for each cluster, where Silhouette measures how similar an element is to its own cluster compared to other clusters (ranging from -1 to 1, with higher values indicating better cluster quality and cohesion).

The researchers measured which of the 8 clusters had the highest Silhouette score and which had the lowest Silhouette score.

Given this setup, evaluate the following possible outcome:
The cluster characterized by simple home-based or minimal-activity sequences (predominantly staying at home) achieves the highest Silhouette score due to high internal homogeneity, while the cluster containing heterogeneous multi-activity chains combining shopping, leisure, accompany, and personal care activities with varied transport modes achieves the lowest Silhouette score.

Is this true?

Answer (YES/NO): NO